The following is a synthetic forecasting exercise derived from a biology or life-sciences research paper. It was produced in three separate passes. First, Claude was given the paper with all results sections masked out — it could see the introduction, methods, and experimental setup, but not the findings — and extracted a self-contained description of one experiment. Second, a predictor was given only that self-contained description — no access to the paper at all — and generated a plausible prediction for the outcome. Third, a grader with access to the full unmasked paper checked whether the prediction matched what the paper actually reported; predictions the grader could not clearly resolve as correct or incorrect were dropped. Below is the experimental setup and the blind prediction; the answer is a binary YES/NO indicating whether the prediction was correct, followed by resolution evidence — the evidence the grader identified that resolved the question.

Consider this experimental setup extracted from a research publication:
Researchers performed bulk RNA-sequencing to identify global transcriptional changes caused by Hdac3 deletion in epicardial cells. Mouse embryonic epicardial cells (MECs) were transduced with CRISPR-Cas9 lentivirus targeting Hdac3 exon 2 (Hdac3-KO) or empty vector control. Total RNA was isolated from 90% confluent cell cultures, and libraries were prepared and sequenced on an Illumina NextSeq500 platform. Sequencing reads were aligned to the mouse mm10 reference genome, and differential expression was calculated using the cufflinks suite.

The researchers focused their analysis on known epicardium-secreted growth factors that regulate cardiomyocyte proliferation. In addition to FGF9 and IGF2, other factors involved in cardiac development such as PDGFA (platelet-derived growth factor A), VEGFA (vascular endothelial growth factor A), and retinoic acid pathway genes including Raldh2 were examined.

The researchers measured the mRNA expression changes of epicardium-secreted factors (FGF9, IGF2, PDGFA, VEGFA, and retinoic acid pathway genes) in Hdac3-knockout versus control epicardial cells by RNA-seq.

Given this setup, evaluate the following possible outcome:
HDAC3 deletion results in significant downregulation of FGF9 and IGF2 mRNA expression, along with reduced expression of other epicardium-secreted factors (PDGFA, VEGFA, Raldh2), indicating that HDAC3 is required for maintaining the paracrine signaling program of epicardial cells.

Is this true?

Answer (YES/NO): NO